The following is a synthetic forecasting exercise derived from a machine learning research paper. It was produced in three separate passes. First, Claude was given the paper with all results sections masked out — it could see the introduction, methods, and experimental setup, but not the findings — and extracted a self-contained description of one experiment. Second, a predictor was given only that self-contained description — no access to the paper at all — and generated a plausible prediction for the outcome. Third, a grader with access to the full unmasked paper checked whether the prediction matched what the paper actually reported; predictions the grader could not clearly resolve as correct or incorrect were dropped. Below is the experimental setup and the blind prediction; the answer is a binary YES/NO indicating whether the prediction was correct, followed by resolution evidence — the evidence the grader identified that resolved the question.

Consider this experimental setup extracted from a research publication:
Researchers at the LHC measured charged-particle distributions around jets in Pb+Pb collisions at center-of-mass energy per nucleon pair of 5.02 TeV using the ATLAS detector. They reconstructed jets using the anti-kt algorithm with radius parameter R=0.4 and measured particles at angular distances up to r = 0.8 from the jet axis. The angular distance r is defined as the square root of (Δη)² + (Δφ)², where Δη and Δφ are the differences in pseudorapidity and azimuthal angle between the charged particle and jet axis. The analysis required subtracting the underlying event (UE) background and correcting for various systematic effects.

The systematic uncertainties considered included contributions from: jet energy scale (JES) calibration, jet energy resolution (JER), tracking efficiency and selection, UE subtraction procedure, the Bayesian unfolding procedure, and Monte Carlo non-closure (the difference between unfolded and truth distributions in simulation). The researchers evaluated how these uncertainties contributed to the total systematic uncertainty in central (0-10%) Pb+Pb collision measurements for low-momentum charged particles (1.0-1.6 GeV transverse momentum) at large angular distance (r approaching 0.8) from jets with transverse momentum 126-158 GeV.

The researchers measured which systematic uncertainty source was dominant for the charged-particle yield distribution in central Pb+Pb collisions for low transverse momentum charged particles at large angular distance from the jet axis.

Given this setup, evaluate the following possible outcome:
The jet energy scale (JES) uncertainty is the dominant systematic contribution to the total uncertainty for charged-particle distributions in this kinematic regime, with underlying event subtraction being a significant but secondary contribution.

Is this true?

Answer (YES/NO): NO